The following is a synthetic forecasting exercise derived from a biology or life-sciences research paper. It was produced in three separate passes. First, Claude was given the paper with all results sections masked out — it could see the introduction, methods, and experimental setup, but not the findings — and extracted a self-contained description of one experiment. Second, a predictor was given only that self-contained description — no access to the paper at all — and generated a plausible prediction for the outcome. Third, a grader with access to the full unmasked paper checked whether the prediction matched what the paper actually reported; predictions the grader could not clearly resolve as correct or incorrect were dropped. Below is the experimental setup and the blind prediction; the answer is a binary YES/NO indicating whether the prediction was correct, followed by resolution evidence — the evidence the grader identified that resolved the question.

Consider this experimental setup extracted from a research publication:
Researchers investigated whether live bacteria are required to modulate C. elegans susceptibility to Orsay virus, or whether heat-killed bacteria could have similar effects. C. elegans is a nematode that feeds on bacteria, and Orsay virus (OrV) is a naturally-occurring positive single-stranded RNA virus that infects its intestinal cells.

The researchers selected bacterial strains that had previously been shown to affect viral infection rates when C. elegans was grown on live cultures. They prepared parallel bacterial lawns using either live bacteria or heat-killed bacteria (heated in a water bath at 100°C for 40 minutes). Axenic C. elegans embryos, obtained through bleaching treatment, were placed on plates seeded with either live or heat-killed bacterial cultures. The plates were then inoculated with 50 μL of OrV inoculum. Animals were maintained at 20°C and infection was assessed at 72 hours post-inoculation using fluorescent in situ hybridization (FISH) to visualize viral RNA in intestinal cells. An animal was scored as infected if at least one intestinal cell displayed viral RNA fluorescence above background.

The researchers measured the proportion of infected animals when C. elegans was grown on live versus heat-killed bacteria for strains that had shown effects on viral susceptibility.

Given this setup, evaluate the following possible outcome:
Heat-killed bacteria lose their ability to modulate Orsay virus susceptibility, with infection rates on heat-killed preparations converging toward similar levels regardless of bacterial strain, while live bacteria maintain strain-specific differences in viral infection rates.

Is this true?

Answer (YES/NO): YES